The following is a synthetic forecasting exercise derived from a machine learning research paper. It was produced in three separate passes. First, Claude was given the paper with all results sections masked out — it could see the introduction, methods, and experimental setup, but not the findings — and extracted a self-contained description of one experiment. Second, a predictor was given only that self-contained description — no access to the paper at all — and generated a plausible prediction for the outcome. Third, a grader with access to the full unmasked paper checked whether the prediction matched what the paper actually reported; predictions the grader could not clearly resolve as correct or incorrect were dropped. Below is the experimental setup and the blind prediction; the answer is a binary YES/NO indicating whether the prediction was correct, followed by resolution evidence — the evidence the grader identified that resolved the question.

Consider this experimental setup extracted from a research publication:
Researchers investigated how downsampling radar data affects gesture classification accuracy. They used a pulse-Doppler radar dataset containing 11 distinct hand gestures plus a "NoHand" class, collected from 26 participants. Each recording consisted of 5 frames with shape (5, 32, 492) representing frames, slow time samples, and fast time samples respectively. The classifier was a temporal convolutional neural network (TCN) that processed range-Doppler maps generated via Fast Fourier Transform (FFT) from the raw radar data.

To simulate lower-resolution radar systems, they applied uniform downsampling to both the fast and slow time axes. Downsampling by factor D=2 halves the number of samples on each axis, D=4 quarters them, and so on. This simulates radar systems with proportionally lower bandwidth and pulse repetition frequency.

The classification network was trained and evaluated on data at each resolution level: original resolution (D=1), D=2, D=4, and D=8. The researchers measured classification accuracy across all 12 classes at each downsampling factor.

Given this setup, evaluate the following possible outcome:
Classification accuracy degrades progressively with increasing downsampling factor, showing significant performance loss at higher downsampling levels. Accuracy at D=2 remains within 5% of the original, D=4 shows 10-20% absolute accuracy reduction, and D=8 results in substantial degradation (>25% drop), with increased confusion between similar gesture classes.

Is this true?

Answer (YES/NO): NO